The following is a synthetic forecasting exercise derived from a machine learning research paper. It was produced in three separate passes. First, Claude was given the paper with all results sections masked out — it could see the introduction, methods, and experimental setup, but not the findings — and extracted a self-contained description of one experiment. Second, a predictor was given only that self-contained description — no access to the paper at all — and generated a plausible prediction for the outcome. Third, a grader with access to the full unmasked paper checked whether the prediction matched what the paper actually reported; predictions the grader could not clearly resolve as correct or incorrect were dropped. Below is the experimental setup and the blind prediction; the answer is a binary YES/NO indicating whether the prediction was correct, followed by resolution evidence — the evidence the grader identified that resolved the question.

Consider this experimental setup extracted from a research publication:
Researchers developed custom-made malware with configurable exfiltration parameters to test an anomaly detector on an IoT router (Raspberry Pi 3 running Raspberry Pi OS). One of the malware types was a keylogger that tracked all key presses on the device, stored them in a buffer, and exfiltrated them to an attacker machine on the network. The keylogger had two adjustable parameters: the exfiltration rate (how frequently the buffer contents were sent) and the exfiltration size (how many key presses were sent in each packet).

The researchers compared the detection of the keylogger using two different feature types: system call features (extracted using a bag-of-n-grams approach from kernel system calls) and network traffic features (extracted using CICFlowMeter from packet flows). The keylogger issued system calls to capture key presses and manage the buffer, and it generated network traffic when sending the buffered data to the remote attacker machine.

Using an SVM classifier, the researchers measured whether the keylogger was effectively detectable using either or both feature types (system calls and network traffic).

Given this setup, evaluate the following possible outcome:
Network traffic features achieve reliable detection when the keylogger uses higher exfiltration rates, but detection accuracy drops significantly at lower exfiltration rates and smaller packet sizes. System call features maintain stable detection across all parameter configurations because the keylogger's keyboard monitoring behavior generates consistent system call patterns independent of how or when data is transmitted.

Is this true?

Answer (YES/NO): NO